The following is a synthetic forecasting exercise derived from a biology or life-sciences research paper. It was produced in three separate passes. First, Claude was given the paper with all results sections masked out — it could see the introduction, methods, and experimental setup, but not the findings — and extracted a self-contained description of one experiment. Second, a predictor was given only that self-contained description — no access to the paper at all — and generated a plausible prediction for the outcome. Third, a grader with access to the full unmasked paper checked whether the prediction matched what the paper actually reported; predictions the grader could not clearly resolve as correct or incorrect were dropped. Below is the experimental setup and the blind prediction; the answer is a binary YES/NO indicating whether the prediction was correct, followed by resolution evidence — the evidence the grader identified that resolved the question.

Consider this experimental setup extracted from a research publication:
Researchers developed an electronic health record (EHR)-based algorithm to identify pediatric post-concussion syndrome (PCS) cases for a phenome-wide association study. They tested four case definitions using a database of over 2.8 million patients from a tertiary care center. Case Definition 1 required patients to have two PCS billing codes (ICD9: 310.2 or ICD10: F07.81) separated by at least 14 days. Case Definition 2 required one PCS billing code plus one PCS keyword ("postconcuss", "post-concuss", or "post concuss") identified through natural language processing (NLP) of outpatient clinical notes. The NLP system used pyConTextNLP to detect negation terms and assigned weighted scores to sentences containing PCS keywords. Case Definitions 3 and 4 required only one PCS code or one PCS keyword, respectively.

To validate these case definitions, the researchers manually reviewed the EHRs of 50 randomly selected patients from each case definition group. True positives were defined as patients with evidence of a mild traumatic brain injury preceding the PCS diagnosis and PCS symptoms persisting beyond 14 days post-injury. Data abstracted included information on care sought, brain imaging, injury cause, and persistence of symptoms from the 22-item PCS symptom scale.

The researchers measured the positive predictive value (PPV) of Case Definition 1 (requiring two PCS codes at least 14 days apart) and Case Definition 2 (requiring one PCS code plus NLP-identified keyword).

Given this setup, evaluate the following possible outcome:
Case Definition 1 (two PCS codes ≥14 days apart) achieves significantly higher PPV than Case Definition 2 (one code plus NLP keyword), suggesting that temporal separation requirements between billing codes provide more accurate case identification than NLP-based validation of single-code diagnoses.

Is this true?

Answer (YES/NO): YES